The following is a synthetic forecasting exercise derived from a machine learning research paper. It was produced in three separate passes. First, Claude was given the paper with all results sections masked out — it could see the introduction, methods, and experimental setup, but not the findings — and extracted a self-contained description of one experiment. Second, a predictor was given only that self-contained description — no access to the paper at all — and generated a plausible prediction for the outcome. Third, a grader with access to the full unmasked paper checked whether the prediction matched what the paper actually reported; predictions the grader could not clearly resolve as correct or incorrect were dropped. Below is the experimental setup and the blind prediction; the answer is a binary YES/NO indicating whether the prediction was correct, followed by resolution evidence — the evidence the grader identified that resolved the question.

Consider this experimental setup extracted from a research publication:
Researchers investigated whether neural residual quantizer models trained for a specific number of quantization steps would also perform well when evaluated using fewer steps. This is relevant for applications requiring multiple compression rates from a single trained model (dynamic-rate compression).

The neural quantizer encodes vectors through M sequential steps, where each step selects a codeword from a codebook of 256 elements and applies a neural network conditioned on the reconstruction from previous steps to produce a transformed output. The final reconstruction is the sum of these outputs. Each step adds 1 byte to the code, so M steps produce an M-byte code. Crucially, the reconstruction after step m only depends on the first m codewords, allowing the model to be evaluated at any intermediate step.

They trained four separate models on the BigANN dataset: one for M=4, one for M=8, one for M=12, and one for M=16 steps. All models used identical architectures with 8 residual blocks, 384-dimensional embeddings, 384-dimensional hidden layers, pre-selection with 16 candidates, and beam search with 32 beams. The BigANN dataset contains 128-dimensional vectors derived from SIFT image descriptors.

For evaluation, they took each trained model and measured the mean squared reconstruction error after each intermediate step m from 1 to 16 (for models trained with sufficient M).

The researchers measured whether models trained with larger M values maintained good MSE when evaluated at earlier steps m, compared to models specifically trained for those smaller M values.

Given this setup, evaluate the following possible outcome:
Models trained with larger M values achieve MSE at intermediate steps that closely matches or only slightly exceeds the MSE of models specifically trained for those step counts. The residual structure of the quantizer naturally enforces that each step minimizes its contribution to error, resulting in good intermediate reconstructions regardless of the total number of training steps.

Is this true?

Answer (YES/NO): YES